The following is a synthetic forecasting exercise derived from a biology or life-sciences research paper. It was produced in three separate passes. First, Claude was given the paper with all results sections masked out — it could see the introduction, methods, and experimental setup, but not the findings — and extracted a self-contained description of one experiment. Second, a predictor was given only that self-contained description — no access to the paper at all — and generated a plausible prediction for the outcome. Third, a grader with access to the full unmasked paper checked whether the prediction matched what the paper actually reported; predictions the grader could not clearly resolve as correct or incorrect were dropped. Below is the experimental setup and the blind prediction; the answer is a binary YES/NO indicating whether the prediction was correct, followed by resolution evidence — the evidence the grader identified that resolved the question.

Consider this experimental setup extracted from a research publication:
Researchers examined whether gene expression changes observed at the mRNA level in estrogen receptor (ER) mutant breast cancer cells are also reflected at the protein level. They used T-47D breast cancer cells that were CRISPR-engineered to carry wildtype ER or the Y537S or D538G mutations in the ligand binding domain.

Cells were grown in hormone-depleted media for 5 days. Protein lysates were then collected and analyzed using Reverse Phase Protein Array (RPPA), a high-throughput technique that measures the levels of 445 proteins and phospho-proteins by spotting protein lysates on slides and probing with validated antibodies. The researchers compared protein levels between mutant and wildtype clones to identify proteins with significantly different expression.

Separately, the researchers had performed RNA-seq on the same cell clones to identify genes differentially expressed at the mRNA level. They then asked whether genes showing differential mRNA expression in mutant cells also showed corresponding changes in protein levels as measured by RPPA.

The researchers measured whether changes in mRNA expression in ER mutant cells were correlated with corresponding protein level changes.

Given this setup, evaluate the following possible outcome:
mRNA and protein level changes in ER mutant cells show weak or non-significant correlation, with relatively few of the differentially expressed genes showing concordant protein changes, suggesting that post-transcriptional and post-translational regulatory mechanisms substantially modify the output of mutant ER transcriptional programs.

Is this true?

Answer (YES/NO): NO